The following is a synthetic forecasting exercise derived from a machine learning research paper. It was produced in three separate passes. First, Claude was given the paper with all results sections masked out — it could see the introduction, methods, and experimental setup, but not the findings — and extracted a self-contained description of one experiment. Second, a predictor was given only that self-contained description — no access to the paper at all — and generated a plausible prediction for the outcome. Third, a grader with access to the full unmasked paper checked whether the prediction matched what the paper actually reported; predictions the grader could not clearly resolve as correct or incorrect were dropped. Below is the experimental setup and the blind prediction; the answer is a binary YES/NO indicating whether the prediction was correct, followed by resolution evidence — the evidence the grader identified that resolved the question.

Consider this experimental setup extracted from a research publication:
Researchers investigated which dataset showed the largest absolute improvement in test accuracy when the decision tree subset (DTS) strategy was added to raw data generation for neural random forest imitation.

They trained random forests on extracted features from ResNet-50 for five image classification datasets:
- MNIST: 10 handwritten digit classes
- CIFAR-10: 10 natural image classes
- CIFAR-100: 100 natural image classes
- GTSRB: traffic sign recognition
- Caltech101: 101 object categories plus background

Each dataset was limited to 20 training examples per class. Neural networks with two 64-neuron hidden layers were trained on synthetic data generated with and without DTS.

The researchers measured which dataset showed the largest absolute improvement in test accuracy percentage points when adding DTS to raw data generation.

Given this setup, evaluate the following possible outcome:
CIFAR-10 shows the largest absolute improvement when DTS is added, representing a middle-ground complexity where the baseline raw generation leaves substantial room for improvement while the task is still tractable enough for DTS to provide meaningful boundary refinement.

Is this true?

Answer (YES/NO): NO